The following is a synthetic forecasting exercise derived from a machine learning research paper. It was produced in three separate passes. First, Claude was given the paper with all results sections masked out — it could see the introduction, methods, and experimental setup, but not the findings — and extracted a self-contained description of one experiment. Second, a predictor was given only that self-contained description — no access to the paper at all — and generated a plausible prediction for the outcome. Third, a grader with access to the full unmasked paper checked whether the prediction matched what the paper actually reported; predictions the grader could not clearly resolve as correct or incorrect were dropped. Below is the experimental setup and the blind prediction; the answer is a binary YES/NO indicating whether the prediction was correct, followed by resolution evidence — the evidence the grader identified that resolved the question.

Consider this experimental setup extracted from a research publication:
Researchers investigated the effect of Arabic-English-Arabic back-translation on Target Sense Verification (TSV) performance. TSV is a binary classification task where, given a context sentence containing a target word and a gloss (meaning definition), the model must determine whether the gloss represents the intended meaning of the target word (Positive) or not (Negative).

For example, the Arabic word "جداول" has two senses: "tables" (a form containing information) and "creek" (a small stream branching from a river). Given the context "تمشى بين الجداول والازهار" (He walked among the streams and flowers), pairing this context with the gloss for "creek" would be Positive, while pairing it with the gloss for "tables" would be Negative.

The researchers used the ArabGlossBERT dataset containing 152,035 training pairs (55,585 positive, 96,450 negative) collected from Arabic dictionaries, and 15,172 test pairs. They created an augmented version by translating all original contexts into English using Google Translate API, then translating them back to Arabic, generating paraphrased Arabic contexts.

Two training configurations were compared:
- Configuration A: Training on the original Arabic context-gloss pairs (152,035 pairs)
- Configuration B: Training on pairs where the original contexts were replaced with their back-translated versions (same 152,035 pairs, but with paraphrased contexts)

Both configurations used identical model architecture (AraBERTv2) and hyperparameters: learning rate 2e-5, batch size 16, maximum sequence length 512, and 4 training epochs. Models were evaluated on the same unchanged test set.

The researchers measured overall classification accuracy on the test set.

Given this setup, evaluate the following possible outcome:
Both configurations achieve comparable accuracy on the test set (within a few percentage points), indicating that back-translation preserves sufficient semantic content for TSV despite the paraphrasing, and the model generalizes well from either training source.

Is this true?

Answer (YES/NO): NO